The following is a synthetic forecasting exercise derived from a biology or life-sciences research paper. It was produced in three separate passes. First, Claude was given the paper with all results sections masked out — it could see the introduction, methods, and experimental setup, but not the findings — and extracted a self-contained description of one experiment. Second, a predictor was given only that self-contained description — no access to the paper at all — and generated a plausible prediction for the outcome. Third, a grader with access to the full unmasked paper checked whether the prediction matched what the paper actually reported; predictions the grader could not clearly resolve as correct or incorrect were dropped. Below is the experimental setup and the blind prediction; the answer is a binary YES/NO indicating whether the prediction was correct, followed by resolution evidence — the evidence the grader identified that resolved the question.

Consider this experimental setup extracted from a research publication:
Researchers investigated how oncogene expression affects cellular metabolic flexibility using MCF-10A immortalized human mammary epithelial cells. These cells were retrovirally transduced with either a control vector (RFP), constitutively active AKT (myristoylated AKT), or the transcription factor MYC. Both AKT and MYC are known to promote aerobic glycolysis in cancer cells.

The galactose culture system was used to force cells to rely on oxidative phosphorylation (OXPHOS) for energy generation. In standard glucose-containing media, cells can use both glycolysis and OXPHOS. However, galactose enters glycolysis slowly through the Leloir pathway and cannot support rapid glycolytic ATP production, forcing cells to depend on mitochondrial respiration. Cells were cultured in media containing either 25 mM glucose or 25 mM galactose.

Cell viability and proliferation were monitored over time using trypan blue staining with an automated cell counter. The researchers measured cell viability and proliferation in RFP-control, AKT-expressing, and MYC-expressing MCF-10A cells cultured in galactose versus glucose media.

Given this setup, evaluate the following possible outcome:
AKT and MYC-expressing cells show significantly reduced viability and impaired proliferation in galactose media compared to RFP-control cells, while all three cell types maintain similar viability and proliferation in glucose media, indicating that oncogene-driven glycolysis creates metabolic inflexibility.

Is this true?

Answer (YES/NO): NO